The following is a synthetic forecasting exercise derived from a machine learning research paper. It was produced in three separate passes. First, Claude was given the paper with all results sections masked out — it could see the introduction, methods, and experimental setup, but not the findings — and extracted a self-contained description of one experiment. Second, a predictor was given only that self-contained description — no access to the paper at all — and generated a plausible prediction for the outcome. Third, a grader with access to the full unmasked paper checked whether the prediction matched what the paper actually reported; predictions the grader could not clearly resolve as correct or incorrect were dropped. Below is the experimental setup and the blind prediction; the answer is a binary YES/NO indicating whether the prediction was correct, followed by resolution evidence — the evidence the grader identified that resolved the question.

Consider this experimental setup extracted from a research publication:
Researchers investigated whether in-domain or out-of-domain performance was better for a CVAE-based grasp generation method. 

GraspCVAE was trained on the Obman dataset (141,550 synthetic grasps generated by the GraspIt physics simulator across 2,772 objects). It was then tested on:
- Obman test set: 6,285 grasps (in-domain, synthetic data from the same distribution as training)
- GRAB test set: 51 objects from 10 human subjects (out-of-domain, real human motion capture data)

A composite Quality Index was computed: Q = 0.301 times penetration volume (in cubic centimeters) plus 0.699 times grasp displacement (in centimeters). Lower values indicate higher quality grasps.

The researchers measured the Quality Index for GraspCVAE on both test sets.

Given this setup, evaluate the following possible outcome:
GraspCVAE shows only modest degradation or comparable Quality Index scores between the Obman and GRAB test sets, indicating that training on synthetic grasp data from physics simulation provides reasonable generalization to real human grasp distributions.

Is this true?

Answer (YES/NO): YES